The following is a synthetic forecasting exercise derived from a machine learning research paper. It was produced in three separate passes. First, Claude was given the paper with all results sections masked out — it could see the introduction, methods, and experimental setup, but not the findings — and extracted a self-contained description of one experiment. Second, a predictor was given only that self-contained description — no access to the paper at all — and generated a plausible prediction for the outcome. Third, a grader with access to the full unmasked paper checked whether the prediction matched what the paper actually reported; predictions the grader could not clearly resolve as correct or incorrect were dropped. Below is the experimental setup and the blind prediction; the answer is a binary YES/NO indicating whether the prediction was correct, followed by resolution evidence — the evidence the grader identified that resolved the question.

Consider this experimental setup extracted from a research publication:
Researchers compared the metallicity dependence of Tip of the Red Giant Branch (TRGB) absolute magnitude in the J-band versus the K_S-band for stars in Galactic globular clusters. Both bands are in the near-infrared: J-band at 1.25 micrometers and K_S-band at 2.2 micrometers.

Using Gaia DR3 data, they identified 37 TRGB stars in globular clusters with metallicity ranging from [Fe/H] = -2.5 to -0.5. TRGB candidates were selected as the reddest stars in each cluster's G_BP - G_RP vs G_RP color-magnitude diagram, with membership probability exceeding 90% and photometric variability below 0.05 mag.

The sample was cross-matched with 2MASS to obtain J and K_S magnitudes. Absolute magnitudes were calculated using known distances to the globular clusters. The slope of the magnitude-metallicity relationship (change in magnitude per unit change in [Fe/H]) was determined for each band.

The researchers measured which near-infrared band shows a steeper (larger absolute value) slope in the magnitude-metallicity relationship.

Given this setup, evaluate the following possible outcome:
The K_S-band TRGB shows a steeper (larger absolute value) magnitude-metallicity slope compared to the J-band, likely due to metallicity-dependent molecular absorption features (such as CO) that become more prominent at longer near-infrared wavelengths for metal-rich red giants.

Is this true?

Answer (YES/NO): YES